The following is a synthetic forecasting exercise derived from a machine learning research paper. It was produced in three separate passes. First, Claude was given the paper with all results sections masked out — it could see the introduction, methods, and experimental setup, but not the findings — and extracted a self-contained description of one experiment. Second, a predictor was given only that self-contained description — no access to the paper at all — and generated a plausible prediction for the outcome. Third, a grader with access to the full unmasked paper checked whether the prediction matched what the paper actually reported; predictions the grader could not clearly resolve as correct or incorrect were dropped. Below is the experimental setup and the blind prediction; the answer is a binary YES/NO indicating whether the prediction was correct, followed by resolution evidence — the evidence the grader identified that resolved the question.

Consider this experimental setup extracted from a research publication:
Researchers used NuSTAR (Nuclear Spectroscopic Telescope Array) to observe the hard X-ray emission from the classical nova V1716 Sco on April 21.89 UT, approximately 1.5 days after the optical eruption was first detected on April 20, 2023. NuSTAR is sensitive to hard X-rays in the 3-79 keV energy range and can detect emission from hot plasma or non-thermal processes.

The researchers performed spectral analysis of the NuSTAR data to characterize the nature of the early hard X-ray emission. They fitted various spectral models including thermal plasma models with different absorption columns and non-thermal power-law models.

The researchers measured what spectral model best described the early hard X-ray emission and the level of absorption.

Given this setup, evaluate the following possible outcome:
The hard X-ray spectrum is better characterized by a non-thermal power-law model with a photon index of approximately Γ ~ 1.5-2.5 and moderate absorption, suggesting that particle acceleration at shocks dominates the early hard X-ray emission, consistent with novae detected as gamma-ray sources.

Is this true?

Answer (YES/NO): NO